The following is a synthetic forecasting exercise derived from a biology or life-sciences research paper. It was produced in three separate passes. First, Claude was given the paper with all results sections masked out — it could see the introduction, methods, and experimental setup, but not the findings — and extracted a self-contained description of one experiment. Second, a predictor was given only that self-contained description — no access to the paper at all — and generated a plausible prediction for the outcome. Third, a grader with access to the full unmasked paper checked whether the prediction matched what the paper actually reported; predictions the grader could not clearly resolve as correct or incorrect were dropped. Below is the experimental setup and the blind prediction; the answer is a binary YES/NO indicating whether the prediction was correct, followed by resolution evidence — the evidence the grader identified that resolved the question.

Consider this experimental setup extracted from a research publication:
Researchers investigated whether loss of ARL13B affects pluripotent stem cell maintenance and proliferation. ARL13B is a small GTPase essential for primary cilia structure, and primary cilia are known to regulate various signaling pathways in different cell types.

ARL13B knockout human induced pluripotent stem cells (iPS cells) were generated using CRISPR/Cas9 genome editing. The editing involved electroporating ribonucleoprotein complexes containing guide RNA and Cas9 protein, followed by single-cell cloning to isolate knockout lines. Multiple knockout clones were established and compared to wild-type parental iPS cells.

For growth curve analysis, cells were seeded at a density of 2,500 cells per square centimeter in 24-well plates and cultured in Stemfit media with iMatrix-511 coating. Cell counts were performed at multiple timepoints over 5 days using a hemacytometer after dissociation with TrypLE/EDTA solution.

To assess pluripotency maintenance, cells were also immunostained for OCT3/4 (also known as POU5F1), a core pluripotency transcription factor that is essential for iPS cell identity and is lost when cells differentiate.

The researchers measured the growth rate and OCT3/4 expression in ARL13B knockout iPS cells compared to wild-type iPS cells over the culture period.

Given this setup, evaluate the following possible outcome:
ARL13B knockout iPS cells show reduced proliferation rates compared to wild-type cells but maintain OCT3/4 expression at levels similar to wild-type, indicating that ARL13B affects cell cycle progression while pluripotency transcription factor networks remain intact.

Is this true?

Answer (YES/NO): NO